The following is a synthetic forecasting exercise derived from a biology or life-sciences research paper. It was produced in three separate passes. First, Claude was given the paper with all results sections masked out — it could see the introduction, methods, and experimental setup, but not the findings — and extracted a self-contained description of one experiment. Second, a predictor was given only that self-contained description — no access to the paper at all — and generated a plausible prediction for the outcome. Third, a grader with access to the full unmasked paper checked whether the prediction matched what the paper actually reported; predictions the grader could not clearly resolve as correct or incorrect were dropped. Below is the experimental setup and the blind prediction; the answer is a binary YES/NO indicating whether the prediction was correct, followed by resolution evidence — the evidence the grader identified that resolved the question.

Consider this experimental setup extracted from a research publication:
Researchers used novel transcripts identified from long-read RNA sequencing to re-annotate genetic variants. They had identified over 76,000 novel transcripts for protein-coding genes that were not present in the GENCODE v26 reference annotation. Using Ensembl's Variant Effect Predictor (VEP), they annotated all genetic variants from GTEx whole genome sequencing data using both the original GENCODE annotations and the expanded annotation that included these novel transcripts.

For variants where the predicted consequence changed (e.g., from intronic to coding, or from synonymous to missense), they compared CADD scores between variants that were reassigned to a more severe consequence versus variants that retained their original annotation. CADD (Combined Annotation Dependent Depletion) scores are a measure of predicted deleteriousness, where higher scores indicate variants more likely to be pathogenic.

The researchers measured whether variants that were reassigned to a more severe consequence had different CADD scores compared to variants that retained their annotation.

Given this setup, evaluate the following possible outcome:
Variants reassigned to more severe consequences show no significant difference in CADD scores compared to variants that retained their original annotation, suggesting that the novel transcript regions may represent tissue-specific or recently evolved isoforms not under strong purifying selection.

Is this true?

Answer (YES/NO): NO